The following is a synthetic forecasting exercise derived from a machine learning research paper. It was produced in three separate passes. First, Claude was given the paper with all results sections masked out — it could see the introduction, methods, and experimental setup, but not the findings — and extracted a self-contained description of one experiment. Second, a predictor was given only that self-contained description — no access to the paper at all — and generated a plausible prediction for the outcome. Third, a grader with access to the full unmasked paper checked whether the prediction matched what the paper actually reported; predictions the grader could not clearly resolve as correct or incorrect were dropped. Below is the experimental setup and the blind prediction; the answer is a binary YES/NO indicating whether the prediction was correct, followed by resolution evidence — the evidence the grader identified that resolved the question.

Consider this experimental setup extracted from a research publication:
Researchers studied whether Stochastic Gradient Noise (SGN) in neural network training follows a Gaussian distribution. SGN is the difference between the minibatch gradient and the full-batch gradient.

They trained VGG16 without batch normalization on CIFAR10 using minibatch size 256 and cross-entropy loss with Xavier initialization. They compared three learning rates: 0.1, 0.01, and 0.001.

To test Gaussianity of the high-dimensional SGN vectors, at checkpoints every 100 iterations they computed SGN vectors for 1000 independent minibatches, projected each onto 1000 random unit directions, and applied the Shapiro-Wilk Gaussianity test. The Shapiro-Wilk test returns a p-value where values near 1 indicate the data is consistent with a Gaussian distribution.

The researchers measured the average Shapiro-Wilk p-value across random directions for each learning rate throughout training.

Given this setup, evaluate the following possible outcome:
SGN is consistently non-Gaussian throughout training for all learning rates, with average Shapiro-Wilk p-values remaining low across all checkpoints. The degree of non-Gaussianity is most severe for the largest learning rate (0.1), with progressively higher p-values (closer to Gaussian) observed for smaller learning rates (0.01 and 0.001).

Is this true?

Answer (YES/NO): NO